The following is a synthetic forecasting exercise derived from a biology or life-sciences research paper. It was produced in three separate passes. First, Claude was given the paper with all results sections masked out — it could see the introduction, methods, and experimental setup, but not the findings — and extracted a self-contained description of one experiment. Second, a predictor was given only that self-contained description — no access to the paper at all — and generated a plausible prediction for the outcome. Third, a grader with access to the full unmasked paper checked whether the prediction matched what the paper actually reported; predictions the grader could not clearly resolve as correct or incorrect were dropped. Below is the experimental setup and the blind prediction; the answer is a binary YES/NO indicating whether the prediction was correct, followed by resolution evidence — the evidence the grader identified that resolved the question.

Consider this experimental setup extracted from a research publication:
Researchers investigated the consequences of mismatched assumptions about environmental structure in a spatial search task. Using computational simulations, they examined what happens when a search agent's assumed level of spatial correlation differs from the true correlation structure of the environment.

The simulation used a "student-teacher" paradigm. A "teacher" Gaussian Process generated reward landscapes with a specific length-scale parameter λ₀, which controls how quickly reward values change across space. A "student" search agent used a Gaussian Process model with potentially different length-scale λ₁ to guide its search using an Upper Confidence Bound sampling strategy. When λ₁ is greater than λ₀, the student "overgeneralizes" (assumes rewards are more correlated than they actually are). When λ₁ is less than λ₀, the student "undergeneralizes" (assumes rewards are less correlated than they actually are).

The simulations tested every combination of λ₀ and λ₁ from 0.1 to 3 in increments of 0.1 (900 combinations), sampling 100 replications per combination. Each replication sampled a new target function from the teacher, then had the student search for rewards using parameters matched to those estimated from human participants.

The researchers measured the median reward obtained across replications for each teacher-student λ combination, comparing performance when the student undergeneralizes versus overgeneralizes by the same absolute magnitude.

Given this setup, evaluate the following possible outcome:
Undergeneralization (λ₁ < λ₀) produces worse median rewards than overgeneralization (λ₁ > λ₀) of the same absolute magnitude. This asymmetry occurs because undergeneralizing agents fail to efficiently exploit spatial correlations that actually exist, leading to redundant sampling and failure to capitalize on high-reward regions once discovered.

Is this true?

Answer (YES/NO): NO